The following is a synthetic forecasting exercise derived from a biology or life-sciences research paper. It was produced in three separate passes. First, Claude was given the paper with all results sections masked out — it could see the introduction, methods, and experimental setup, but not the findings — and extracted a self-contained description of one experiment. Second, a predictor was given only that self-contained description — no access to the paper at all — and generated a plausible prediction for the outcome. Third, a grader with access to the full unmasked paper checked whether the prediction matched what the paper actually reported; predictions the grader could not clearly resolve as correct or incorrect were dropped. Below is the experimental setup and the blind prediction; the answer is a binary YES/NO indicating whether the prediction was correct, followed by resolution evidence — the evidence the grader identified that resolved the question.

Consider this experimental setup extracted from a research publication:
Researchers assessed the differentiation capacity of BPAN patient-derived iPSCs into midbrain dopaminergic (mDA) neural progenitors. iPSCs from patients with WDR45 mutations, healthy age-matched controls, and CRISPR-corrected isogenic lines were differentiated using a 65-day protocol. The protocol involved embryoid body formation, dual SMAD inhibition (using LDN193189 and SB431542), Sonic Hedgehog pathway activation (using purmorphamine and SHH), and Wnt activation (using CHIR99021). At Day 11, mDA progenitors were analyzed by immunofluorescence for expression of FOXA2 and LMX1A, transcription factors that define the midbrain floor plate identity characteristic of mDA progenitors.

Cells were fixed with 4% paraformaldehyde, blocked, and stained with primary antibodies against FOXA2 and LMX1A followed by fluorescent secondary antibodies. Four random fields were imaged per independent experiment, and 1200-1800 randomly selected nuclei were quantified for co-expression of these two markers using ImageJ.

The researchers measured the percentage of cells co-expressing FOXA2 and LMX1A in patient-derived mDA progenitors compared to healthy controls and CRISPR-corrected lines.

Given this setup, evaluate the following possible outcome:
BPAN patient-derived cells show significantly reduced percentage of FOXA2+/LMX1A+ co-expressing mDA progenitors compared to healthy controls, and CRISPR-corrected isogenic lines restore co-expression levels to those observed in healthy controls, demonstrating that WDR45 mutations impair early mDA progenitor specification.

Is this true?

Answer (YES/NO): NO